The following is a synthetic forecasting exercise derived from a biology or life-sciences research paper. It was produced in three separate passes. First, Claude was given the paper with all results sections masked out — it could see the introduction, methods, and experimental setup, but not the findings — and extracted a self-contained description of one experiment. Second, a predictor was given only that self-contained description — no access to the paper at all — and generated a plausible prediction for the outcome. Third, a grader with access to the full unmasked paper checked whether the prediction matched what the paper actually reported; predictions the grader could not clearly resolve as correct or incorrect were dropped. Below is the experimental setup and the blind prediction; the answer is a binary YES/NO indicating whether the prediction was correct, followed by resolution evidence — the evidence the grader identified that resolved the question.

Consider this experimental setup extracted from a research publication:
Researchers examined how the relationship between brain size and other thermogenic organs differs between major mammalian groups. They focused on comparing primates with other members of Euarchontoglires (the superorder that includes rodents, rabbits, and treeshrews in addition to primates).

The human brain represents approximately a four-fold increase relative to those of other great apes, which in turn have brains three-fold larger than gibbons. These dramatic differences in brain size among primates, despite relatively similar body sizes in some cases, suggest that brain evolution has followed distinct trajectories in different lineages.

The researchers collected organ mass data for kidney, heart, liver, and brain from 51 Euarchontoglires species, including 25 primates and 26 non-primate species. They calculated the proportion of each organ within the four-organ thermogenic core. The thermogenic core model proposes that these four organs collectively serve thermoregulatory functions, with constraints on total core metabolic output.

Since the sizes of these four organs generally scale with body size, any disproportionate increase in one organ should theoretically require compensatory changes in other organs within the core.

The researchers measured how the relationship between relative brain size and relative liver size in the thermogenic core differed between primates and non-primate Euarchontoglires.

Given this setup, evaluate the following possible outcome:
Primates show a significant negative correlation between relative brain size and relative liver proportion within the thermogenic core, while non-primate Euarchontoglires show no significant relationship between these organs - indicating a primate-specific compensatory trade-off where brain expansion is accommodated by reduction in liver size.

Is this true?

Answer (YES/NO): NO